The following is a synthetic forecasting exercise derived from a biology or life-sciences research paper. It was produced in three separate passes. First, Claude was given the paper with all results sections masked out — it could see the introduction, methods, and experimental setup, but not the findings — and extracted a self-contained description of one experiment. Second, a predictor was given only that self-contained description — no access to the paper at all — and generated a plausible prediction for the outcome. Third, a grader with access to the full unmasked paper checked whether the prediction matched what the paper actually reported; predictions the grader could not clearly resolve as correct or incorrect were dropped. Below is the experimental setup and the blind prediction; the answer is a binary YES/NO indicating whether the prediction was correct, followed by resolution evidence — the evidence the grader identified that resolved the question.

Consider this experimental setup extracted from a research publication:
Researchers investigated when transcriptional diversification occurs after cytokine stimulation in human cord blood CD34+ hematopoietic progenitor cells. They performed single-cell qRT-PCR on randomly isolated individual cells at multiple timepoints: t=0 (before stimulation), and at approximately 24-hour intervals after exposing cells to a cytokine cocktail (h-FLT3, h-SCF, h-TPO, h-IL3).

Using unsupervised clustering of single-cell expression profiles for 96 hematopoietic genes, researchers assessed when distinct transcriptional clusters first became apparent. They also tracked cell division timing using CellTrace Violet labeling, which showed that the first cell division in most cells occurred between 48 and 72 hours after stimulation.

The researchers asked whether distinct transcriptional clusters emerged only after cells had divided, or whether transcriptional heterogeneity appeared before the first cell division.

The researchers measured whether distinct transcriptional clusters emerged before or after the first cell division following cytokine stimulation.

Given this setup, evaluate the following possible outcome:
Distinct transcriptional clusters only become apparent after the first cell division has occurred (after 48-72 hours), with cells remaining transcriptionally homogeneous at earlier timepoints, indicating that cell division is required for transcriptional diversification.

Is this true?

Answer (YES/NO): NO